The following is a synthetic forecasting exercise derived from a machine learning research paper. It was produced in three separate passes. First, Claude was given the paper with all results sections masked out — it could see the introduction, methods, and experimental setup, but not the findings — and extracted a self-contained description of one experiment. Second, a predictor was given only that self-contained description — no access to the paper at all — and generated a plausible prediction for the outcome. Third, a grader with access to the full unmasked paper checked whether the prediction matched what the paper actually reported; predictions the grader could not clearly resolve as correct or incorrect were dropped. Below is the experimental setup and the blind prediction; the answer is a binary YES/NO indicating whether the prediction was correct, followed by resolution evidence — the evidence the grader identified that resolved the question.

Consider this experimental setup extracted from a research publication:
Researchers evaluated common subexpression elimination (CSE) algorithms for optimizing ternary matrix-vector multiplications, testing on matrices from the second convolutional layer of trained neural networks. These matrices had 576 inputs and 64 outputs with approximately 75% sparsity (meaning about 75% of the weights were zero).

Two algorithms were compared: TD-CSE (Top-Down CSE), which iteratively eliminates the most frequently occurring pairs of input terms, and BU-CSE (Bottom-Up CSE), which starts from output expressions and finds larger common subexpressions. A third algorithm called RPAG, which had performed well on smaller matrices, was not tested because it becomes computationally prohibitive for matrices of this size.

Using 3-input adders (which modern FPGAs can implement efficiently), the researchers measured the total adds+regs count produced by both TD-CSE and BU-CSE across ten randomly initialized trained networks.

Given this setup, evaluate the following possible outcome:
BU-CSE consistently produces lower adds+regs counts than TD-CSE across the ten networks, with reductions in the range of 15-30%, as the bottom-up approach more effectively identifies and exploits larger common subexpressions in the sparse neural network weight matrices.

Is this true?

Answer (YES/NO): NO